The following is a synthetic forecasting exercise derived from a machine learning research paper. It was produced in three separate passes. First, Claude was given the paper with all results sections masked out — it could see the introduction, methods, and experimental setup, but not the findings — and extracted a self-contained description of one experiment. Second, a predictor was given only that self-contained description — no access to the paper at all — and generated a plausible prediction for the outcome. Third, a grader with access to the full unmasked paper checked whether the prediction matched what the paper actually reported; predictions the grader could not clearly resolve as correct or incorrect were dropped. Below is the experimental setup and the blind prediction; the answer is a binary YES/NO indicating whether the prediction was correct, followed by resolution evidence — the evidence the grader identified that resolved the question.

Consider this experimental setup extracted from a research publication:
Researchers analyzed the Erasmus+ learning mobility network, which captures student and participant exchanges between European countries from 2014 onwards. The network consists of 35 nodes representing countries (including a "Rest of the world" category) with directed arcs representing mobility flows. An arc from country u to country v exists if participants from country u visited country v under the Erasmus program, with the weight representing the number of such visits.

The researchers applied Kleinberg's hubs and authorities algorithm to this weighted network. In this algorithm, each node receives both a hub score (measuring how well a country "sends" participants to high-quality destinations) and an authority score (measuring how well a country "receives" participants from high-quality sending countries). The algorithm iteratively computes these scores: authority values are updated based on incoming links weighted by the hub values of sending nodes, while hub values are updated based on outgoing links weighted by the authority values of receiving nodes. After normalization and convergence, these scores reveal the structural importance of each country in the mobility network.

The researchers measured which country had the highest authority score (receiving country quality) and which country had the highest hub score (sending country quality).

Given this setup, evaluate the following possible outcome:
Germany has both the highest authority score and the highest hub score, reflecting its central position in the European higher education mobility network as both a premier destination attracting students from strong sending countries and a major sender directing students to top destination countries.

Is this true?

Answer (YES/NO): NO